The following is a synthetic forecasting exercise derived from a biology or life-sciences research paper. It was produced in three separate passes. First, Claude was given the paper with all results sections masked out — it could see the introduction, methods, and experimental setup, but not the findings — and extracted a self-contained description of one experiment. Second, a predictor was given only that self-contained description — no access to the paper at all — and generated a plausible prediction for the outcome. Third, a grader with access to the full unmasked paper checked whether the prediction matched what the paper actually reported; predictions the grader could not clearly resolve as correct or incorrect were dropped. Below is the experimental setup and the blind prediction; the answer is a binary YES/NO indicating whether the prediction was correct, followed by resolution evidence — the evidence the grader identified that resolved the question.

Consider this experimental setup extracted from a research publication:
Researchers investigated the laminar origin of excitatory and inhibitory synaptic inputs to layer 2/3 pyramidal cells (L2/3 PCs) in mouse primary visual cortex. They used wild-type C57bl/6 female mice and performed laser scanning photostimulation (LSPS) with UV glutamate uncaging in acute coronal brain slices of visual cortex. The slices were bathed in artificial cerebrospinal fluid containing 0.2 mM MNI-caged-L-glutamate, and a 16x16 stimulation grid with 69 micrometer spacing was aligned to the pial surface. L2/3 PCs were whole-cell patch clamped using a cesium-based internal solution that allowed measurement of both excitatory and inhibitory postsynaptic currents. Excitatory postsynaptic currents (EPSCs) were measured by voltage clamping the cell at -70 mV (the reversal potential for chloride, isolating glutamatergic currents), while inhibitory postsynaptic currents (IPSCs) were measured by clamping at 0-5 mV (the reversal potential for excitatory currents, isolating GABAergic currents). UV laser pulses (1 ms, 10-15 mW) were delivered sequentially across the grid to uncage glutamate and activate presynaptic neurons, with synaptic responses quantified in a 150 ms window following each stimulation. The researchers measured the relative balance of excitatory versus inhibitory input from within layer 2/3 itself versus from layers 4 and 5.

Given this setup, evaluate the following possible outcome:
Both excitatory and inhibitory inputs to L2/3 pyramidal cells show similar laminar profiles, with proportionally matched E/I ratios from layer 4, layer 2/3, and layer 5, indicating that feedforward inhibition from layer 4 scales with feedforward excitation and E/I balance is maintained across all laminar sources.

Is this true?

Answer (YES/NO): NO